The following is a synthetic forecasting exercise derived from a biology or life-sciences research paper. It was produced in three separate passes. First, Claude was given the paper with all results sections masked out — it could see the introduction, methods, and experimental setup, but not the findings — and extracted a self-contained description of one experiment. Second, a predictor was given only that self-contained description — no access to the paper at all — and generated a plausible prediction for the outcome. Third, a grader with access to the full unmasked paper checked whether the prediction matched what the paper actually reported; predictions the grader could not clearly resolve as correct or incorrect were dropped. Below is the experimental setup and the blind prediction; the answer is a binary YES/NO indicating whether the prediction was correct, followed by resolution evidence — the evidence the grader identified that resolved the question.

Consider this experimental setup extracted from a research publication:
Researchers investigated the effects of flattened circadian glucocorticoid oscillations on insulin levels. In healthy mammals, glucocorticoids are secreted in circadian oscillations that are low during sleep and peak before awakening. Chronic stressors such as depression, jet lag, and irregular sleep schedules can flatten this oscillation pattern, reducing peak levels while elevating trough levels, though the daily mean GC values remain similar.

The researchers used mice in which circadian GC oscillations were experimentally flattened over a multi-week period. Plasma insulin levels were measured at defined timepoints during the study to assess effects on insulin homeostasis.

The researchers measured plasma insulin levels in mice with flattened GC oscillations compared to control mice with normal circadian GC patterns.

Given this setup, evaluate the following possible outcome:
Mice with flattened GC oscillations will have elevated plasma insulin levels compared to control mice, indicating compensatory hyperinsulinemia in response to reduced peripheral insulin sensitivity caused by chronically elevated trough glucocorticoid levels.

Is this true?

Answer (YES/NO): YES